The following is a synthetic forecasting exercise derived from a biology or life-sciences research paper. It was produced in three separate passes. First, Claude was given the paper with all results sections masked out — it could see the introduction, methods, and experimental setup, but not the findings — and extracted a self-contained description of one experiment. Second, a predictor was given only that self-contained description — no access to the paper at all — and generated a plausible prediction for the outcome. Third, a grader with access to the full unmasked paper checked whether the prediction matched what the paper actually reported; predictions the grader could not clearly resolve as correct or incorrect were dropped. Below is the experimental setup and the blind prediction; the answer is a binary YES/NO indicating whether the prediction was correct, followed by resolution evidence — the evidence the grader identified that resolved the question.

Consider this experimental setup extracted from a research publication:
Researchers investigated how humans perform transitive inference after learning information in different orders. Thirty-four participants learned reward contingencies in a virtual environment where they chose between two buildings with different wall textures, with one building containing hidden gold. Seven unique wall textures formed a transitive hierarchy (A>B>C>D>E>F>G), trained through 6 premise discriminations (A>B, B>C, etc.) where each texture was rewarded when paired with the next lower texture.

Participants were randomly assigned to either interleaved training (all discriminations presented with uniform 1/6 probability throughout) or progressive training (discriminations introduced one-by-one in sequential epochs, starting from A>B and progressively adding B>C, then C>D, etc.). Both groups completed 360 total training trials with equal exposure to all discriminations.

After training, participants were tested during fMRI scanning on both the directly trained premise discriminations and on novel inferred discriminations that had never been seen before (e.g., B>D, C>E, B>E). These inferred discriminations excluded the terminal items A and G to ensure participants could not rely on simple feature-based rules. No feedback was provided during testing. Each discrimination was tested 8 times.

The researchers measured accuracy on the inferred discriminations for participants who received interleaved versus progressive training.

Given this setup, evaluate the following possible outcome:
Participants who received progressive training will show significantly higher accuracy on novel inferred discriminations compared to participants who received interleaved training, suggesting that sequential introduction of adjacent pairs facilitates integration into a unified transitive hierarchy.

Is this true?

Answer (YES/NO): YES